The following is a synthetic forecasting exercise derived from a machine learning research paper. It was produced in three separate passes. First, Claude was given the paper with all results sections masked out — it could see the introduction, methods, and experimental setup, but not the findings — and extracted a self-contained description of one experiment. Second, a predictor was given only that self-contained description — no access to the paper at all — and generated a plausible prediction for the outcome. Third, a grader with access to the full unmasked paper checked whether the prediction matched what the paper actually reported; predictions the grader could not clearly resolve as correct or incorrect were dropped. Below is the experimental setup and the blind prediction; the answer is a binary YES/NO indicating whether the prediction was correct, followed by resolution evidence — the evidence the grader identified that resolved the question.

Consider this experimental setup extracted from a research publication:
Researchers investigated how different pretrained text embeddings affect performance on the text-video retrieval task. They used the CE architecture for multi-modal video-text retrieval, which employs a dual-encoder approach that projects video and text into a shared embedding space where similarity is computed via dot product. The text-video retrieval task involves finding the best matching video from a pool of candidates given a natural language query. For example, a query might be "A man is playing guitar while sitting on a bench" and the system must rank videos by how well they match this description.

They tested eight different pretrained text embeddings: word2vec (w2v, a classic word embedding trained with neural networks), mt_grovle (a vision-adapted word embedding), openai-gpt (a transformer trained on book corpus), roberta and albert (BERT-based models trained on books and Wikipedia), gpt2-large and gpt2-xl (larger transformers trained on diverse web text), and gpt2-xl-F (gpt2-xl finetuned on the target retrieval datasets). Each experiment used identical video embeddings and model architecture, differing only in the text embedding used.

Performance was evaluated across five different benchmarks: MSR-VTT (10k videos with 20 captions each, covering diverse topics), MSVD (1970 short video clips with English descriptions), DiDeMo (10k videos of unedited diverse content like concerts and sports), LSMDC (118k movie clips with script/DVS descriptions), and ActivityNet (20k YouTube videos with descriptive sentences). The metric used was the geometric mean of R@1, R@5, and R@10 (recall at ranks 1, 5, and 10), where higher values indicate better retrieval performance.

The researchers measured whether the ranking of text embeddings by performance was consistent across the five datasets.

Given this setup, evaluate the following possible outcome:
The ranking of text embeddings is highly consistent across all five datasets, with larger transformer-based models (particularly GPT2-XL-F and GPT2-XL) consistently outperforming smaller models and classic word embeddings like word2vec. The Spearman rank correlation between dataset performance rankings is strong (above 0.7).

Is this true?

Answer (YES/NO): NO